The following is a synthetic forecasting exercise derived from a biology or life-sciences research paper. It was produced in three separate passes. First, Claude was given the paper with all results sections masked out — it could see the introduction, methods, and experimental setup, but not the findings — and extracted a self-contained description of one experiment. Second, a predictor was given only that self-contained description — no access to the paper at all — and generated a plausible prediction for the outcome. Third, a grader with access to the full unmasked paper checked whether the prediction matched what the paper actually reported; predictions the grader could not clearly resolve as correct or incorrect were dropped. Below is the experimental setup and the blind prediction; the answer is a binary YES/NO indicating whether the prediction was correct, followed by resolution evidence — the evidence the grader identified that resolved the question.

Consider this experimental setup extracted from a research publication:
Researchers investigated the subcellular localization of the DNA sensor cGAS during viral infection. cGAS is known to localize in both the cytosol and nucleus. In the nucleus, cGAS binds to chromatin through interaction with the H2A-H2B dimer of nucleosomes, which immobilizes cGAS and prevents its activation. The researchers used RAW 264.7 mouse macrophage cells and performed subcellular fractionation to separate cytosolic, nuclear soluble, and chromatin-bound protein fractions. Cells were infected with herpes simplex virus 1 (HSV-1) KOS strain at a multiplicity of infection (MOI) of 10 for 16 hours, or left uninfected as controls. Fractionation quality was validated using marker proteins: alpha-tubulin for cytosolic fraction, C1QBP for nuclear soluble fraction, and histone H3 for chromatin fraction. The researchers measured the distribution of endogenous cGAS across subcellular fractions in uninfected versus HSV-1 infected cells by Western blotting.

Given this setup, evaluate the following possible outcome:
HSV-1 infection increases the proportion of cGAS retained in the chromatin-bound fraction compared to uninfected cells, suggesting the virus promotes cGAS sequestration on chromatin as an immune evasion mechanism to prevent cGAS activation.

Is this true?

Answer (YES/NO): NO